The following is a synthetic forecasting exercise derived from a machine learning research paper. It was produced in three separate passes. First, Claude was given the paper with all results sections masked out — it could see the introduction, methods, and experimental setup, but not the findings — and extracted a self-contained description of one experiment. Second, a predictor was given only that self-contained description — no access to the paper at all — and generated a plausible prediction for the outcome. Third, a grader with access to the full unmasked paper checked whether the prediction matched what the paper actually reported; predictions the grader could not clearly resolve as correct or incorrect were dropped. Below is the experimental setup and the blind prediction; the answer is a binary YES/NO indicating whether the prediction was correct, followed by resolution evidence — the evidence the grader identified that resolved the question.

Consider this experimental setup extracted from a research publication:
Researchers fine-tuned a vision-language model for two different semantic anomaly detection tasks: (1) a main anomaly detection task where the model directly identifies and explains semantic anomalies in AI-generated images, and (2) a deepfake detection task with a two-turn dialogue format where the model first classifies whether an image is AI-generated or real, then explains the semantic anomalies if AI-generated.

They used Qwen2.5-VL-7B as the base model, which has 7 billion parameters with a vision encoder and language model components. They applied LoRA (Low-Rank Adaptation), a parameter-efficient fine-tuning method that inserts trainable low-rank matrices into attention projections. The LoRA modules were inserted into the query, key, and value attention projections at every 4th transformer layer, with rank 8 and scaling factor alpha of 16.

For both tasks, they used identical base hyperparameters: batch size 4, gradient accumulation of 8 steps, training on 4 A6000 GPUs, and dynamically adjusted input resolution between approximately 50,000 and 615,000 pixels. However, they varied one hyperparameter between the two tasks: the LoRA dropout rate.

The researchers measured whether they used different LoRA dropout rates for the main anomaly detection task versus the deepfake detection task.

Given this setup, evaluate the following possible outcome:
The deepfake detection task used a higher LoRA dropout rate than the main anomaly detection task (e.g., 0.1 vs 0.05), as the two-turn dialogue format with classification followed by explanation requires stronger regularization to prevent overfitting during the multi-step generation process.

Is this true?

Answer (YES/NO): YES